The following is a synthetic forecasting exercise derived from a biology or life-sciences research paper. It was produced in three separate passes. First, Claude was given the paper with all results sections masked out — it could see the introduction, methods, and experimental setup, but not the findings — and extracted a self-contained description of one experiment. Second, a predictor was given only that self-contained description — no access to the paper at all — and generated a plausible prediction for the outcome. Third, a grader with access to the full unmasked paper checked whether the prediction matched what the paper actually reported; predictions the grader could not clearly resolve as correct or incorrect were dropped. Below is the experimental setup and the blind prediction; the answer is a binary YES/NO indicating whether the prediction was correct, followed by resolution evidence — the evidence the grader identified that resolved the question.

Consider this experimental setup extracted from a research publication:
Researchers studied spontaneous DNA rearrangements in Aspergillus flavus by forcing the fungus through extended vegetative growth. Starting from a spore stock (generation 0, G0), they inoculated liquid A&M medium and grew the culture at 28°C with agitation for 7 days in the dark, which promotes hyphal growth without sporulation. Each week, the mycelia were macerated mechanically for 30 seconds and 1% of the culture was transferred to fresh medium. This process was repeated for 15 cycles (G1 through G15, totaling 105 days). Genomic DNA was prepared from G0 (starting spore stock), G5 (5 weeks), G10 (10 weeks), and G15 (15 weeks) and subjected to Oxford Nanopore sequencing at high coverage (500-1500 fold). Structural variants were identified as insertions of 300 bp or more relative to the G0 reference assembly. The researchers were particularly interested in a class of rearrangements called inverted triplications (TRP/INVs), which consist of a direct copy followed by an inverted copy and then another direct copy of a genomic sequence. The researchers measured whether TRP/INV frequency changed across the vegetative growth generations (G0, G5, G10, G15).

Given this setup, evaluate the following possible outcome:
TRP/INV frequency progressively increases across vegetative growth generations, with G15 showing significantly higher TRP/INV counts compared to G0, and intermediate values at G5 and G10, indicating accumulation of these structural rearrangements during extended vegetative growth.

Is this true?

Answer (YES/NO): NO